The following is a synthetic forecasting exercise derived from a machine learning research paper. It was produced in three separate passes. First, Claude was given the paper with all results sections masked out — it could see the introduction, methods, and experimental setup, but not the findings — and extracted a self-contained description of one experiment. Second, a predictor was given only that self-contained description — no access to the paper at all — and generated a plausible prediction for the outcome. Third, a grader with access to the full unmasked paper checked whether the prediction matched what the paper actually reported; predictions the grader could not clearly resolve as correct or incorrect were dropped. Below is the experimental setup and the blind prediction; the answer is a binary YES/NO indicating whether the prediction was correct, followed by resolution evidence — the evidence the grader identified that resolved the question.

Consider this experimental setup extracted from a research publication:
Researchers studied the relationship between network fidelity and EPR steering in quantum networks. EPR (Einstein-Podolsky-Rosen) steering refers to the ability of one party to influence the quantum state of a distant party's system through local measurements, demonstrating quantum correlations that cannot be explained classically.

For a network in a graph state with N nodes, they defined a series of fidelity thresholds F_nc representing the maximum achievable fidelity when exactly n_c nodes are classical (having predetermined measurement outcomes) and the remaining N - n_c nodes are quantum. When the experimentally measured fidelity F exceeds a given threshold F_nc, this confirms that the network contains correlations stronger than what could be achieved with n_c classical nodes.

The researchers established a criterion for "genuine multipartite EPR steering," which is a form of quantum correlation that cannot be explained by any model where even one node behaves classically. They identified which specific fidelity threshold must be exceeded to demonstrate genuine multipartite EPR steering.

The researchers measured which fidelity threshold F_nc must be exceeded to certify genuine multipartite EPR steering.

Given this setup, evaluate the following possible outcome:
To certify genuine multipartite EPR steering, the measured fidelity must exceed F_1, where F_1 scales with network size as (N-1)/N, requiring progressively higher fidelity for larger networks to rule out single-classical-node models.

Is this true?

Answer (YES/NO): NO